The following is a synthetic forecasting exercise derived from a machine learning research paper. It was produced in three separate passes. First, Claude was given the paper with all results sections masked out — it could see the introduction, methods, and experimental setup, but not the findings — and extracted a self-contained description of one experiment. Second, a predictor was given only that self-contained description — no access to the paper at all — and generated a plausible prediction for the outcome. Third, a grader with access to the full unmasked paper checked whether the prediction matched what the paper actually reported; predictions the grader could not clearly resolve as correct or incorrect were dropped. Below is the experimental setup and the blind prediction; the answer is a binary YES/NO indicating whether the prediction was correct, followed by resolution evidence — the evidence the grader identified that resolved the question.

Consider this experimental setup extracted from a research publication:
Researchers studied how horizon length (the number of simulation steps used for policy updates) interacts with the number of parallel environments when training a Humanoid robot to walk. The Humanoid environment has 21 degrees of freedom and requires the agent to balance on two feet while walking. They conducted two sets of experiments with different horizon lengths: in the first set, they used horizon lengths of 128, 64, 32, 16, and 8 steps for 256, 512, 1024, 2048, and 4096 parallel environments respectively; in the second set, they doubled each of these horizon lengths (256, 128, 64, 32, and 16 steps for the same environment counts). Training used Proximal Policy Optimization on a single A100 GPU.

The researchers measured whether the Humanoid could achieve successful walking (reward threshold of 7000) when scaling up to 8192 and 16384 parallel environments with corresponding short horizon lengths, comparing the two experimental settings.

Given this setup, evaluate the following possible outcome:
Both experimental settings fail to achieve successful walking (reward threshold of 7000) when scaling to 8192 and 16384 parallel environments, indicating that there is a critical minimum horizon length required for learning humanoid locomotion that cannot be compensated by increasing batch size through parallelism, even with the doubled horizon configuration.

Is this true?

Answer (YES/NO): NO